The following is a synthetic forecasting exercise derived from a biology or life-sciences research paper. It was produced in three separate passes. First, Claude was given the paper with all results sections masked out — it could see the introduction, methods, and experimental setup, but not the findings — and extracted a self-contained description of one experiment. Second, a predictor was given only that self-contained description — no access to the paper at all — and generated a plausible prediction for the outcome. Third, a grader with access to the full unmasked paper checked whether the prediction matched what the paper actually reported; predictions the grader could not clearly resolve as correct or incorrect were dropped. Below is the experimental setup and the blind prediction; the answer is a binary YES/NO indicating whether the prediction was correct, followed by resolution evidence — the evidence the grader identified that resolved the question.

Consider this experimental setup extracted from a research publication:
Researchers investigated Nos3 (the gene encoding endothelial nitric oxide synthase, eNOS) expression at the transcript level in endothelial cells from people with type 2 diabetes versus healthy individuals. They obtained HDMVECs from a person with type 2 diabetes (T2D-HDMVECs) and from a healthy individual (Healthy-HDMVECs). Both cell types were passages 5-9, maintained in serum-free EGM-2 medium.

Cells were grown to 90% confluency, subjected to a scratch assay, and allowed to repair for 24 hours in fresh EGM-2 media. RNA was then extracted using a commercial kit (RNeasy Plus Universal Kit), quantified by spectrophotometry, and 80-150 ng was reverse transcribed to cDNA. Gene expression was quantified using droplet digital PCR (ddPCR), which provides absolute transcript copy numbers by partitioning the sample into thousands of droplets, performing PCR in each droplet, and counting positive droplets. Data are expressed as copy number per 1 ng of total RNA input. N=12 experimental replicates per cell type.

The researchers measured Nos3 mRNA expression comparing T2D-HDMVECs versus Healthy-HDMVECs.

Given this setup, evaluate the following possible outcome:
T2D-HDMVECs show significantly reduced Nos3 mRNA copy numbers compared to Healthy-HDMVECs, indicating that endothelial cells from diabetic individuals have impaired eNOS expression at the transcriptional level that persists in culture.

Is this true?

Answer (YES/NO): YES